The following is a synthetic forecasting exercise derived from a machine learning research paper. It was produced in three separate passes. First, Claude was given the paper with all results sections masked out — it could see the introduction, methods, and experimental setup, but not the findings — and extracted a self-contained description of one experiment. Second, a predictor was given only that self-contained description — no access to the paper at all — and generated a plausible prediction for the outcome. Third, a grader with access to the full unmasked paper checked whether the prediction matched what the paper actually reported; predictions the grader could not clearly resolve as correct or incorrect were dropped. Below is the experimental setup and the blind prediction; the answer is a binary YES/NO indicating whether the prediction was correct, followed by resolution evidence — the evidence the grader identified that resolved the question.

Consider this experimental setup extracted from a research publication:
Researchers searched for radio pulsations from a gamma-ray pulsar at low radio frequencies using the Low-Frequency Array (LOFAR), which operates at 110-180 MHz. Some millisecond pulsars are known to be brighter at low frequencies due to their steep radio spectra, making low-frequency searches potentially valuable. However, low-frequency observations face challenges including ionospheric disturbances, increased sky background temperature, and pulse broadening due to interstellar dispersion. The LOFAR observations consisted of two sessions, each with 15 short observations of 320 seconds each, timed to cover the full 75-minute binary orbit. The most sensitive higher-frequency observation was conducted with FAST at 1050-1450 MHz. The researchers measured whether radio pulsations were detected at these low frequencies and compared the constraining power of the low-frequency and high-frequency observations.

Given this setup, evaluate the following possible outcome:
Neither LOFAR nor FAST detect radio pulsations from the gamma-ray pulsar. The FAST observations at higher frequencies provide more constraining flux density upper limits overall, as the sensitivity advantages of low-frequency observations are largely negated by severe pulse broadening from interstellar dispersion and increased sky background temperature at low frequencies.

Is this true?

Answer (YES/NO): YES